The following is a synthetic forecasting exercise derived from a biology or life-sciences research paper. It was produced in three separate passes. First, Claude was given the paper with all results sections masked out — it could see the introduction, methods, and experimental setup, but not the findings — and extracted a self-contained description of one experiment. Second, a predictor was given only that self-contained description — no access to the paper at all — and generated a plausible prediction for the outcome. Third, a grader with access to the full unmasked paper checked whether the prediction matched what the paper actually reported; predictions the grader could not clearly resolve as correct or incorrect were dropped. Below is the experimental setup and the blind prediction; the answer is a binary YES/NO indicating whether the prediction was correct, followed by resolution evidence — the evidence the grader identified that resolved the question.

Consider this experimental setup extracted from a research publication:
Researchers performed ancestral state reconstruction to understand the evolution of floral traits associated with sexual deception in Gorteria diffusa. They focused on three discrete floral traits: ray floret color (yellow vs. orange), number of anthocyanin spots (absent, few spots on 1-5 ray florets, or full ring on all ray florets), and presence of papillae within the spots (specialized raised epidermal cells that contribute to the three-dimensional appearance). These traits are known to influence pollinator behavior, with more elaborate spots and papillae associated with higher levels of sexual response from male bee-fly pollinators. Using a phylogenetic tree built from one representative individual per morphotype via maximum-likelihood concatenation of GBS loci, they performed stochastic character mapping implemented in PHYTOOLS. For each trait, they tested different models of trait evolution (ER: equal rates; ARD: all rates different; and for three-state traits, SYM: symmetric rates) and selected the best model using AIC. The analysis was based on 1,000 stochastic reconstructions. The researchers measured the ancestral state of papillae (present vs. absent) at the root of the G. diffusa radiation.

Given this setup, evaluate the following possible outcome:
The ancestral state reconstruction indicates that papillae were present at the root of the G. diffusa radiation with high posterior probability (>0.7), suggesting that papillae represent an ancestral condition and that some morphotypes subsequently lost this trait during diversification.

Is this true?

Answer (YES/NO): NO